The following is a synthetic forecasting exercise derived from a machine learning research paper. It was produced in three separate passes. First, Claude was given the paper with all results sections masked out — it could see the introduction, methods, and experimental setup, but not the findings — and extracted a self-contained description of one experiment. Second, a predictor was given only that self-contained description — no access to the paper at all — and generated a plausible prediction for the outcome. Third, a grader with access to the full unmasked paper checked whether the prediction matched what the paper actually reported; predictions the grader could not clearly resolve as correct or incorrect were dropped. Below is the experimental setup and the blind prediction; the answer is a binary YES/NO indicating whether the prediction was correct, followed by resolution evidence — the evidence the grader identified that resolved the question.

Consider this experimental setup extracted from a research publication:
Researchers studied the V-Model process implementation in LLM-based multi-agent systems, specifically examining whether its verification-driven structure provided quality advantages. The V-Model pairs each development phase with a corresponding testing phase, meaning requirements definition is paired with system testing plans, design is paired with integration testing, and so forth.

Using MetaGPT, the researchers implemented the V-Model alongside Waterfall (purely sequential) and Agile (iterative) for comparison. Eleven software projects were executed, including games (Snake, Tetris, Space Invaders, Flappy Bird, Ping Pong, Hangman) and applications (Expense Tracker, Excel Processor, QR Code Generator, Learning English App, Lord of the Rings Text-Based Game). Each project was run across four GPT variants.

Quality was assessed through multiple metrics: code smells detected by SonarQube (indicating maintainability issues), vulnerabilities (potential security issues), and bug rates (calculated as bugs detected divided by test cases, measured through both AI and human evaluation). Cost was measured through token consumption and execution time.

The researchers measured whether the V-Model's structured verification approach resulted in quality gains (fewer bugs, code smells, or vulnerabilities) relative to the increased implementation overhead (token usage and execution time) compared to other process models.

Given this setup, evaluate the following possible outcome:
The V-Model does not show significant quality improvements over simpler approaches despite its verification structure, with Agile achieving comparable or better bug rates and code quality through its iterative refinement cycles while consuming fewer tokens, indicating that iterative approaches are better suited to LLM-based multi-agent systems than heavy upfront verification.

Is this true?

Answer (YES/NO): NO